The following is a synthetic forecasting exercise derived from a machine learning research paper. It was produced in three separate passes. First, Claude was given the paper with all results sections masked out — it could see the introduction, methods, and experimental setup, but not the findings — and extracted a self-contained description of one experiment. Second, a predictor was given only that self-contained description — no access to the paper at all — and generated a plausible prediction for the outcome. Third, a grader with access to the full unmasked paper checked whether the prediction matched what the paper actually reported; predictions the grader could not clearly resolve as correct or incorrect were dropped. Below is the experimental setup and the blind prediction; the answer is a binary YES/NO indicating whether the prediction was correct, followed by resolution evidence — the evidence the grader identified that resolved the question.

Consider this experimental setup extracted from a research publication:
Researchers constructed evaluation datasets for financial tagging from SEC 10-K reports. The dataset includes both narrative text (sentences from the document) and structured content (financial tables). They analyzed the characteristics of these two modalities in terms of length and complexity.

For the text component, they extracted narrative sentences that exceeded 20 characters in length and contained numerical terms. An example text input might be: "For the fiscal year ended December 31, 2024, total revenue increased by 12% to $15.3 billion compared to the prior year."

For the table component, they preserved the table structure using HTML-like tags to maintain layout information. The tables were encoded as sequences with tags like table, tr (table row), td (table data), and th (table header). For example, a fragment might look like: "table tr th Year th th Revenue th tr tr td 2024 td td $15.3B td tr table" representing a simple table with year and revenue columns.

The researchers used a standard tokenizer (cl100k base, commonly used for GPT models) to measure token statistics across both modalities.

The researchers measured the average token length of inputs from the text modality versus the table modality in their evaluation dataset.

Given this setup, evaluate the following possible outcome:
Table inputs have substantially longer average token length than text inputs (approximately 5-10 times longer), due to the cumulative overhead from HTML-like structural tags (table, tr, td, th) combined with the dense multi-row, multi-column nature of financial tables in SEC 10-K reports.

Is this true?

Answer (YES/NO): NO